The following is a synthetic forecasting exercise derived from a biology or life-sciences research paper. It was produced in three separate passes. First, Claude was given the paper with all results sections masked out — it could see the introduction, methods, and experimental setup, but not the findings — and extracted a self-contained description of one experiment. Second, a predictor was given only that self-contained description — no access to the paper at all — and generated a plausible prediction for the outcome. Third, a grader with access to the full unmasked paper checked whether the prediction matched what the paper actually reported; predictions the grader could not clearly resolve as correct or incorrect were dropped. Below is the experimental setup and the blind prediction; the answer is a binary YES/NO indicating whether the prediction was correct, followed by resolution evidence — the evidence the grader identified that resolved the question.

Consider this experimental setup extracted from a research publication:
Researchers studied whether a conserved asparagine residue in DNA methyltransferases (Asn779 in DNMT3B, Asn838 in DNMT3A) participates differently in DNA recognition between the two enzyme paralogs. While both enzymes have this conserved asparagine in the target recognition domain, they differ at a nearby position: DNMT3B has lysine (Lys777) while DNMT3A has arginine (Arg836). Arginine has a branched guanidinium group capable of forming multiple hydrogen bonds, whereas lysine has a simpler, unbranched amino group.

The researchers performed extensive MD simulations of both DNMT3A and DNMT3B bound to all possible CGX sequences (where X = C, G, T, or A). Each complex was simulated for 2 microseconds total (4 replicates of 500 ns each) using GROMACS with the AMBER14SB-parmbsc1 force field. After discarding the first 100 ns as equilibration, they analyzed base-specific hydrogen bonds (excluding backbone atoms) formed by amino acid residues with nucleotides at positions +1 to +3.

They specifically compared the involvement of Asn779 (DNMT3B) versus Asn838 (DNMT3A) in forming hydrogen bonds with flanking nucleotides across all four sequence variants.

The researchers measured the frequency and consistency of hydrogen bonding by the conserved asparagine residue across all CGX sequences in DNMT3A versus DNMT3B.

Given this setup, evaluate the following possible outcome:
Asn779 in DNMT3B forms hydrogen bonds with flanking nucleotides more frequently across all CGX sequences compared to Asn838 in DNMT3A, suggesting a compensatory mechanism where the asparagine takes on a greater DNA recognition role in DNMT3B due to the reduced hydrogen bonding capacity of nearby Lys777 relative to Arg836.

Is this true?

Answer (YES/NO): YES